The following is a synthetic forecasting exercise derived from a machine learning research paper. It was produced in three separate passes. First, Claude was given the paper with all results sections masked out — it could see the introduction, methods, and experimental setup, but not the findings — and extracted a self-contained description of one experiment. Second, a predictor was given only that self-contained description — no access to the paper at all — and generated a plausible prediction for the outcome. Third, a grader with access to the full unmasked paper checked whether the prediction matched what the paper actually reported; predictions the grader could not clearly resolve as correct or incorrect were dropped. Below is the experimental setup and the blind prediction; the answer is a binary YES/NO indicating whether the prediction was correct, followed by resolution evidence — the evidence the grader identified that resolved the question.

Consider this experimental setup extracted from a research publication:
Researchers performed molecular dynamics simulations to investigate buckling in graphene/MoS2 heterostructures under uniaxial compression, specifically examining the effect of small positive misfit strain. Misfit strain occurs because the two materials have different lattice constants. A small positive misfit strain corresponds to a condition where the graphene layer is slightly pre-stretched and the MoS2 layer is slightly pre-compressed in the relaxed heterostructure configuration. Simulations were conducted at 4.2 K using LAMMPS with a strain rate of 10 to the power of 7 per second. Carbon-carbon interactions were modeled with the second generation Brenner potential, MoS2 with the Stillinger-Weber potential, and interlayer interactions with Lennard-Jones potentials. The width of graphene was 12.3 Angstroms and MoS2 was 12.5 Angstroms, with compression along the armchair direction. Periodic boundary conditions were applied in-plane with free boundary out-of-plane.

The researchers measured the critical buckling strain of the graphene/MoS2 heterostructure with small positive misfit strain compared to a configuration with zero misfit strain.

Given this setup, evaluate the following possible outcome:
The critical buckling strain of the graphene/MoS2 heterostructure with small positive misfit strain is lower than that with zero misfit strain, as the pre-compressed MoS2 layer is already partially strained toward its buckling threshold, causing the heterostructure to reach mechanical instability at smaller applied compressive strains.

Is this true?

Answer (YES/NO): NO